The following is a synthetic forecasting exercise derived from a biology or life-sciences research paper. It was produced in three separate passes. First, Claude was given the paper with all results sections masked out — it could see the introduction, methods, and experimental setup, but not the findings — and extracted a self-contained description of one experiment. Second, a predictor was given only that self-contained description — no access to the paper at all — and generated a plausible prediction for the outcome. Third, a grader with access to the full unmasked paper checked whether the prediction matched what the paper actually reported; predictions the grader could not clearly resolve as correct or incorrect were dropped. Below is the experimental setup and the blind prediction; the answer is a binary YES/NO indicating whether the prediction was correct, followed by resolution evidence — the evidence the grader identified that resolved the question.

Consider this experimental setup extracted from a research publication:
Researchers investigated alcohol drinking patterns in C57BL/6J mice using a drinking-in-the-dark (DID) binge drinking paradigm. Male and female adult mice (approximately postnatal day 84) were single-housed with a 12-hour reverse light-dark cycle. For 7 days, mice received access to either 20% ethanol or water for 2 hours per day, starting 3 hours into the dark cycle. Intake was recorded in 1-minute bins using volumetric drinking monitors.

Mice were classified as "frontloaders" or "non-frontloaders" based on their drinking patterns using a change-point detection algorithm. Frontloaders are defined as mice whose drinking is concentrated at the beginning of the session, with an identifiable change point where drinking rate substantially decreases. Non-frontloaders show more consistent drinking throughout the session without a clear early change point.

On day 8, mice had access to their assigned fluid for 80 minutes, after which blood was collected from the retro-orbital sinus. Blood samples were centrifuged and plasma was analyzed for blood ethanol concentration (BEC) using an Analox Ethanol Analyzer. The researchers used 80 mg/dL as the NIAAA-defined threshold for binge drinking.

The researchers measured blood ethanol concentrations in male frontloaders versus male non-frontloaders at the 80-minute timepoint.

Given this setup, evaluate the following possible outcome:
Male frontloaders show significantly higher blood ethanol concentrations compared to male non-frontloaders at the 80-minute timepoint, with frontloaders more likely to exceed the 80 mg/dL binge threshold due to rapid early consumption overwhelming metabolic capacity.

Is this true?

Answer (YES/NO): NO